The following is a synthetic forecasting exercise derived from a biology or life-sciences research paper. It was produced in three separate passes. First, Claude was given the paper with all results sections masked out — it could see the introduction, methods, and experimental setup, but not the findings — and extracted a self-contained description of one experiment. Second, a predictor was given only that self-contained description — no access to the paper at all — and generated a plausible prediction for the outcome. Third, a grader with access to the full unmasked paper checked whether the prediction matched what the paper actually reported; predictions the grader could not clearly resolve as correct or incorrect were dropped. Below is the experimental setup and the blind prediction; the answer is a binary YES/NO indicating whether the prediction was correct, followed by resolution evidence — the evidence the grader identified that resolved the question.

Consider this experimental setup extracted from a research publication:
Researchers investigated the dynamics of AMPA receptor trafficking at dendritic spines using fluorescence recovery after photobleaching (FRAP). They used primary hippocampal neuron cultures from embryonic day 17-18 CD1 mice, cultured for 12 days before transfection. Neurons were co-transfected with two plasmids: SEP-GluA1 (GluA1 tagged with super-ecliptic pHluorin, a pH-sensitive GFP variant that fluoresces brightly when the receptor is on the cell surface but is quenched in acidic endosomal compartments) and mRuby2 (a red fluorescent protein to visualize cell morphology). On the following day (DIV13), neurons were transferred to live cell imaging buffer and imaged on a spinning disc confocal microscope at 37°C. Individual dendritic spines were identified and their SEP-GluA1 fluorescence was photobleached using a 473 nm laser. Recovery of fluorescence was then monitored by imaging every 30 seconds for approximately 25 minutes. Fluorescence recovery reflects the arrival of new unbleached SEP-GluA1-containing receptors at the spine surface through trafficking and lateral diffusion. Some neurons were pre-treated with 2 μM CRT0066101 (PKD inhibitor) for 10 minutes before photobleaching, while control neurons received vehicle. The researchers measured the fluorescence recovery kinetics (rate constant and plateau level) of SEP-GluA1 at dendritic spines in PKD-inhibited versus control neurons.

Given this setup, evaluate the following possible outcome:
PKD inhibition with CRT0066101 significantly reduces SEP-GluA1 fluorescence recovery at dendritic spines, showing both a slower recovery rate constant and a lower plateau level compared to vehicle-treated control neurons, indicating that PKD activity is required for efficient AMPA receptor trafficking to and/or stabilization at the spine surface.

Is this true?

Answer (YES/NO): NO